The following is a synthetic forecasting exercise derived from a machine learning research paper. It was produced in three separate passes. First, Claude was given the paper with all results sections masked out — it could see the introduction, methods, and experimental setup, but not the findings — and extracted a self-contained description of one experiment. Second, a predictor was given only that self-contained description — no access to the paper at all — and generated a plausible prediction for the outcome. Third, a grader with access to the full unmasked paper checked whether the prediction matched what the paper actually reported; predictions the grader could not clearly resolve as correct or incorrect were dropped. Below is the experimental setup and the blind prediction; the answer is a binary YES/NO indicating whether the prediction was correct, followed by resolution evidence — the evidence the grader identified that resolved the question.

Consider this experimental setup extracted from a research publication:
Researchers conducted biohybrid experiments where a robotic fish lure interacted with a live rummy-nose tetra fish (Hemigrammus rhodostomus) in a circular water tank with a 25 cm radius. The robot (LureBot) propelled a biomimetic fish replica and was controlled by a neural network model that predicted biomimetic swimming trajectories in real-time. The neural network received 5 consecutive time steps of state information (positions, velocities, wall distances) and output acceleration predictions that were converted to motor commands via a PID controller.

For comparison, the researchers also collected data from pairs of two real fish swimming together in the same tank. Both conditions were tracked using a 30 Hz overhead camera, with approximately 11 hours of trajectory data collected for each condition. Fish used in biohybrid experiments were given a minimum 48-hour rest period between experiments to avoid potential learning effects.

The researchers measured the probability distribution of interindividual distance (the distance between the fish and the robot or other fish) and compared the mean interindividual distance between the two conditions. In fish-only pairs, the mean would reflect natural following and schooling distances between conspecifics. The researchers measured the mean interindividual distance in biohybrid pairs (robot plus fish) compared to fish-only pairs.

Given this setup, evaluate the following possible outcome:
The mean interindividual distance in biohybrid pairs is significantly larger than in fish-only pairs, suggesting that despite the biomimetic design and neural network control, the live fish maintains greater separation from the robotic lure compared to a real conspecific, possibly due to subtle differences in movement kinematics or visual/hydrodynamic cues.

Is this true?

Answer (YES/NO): YES